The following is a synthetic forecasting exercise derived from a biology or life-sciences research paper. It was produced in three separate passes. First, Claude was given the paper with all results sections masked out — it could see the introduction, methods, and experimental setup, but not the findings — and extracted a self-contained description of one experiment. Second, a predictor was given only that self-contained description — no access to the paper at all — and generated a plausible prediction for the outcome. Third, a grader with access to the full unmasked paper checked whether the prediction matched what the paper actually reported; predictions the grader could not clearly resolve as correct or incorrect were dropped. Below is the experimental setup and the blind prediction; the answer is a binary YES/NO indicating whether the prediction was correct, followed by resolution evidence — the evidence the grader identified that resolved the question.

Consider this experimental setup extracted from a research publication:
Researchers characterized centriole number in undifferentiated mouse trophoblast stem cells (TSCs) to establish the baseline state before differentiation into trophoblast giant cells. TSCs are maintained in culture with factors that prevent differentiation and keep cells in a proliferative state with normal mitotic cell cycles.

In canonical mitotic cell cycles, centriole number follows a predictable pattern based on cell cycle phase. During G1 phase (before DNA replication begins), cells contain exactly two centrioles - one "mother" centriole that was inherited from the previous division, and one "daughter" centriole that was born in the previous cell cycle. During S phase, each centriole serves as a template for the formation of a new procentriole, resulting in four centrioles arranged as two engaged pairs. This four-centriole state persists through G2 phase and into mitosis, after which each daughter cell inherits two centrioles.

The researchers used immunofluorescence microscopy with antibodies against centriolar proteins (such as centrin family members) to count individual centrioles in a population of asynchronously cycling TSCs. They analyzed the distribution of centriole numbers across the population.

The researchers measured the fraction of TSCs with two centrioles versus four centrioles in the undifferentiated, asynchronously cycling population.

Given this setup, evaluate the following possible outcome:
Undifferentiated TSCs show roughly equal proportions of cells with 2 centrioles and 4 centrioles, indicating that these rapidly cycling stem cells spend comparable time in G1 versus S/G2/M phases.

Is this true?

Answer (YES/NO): NO